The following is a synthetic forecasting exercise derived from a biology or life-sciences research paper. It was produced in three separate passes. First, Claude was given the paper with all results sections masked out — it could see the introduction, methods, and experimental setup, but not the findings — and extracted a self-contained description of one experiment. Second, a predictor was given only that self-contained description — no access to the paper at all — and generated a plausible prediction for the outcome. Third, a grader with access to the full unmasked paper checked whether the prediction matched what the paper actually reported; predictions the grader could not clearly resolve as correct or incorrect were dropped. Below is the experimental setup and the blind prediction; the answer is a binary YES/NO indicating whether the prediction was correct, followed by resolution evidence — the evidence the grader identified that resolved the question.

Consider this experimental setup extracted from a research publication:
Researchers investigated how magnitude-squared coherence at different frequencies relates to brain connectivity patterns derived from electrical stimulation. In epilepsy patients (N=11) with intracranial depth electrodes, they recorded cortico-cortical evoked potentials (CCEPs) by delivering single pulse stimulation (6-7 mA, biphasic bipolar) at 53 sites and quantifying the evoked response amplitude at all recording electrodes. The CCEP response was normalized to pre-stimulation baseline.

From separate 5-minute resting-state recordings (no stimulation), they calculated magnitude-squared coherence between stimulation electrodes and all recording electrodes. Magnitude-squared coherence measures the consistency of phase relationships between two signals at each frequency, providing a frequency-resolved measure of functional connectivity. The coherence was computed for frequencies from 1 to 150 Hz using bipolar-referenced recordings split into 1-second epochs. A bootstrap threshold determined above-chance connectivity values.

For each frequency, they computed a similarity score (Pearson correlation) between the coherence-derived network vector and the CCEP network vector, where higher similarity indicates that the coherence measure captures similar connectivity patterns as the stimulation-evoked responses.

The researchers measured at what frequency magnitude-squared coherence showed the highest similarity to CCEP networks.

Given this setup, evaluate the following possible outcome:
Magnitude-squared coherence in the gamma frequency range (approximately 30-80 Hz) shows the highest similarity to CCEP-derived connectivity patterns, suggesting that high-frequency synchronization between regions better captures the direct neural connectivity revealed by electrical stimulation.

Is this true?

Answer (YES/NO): NO